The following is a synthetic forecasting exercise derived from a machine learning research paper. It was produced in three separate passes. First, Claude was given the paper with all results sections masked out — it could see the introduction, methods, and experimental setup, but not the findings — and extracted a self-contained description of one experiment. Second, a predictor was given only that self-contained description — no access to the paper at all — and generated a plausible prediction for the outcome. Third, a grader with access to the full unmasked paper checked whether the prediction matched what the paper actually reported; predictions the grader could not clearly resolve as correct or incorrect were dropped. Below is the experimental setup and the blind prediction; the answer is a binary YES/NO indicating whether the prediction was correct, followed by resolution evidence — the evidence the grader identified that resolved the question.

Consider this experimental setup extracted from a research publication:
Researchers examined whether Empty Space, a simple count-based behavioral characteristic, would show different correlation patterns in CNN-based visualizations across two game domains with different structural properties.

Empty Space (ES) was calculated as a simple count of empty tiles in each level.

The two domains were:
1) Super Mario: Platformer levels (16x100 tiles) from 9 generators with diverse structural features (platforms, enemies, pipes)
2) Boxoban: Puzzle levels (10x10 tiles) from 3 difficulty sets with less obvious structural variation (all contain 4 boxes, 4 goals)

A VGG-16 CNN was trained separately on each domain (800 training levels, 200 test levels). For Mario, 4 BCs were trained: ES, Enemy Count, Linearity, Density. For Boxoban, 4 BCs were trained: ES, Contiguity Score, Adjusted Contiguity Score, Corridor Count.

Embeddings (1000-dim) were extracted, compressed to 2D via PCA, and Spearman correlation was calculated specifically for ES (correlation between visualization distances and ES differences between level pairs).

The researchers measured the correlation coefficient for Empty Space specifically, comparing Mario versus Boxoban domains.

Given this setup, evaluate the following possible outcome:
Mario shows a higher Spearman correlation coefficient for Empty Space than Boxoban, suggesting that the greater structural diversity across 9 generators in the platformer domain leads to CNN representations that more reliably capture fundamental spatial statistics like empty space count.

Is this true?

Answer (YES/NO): YES